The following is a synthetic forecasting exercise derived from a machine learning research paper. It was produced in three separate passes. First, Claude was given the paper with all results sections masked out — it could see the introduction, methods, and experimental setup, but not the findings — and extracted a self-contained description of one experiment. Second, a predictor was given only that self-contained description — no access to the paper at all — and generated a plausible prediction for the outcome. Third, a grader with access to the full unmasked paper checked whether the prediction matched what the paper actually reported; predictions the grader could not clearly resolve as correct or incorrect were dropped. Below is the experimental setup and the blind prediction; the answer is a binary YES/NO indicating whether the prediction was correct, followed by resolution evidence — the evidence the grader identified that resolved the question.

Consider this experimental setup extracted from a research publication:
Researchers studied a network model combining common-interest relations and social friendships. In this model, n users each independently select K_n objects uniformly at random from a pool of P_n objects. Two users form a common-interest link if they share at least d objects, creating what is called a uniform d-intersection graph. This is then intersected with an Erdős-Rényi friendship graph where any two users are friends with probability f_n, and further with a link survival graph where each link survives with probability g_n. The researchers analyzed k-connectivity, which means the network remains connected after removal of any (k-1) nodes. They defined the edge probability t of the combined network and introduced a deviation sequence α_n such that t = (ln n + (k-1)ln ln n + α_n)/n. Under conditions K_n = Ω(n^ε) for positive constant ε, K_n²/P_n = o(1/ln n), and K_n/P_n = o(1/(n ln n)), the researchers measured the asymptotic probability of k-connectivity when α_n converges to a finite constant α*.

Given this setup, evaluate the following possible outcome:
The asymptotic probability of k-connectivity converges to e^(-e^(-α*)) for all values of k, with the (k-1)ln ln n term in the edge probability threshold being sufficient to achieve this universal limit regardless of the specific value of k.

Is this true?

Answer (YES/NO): NO